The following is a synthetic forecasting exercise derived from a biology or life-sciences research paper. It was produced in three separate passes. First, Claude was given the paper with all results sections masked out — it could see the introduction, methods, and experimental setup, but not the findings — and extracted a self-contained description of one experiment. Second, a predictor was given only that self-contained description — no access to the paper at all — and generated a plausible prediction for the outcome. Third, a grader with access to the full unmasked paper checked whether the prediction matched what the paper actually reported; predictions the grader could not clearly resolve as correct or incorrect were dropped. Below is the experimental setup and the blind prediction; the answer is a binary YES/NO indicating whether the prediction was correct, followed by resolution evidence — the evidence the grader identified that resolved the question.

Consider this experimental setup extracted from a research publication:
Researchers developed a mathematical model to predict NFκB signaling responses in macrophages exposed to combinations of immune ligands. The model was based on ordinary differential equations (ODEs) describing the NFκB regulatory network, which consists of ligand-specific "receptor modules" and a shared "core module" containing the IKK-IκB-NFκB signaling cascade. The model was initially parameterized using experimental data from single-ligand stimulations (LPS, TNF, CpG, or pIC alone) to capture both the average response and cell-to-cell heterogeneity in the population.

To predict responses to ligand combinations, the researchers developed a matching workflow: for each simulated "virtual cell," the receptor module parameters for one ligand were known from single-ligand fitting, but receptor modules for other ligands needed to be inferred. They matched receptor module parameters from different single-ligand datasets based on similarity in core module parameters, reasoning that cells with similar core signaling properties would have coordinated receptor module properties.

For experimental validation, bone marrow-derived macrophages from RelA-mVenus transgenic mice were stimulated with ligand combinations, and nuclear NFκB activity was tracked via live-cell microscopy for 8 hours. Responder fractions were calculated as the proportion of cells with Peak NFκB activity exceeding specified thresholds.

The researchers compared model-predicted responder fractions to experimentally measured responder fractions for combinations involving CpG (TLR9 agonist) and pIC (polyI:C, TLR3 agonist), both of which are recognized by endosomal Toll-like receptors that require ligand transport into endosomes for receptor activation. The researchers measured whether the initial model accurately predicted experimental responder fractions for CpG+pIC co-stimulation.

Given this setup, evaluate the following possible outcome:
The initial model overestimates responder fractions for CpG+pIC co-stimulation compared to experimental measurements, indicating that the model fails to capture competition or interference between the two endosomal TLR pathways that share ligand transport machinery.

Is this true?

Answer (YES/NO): YES